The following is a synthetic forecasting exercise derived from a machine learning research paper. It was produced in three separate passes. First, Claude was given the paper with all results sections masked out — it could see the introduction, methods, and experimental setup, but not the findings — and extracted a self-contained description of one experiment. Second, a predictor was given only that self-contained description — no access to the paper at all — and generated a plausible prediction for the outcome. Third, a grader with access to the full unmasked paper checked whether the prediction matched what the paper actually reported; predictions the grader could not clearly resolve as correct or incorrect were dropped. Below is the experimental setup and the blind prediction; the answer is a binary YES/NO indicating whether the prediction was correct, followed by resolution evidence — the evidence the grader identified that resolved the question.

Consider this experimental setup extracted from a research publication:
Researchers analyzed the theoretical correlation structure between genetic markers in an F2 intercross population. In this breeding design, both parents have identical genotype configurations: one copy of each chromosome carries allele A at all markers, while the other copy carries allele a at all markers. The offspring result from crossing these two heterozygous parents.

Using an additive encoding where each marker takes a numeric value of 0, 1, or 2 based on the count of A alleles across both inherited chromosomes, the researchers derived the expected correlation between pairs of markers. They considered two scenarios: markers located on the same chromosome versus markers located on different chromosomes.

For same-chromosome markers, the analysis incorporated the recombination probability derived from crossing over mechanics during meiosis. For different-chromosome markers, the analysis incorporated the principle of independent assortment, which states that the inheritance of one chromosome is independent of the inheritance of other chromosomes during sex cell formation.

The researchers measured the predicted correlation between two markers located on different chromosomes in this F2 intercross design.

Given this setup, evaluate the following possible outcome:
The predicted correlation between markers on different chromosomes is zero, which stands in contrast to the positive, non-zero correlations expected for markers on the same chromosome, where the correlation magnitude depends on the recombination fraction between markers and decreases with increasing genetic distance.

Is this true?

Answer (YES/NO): YES